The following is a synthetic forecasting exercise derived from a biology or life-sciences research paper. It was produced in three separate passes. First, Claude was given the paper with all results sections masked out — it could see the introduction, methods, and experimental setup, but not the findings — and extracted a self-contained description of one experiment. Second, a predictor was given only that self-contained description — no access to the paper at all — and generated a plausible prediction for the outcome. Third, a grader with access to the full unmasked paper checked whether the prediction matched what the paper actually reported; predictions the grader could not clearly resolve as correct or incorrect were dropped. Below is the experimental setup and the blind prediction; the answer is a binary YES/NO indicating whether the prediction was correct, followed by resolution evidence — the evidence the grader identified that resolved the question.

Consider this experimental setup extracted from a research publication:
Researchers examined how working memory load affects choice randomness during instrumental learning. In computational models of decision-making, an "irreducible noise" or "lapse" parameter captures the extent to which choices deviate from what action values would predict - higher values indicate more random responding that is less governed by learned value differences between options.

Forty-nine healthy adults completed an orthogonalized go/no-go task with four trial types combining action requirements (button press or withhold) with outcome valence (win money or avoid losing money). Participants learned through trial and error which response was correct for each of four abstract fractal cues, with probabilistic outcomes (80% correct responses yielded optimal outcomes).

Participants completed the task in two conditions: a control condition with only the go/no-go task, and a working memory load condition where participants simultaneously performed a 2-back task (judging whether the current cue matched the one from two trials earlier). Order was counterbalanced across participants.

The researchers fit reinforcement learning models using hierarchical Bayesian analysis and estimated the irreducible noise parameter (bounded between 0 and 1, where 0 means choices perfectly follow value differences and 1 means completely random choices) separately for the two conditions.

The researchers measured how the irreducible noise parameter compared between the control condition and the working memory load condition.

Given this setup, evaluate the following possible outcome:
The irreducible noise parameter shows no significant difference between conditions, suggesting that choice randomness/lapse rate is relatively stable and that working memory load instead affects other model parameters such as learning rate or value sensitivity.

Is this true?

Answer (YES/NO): NO